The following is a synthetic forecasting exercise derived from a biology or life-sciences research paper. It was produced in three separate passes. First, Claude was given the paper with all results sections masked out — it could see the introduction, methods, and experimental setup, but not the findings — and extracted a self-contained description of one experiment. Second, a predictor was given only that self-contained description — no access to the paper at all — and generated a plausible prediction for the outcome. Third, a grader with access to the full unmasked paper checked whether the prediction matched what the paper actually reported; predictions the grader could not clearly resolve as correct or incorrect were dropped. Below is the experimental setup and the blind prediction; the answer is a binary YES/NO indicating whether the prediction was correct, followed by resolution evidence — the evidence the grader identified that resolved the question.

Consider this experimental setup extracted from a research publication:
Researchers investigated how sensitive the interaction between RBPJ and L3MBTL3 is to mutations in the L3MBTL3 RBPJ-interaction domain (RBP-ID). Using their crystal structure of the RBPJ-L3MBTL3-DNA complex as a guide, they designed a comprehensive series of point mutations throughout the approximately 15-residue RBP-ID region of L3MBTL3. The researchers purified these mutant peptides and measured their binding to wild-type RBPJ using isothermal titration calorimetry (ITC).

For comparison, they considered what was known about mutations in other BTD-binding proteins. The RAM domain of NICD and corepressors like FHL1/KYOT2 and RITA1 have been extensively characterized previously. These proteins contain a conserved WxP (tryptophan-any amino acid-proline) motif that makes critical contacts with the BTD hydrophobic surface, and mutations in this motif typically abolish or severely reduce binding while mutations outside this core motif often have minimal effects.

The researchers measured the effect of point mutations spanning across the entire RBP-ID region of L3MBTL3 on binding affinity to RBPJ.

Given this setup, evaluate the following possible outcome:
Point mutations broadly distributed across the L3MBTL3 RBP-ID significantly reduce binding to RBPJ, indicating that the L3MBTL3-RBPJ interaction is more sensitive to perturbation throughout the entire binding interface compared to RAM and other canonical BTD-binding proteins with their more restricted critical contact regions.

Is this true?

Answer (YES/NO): YES